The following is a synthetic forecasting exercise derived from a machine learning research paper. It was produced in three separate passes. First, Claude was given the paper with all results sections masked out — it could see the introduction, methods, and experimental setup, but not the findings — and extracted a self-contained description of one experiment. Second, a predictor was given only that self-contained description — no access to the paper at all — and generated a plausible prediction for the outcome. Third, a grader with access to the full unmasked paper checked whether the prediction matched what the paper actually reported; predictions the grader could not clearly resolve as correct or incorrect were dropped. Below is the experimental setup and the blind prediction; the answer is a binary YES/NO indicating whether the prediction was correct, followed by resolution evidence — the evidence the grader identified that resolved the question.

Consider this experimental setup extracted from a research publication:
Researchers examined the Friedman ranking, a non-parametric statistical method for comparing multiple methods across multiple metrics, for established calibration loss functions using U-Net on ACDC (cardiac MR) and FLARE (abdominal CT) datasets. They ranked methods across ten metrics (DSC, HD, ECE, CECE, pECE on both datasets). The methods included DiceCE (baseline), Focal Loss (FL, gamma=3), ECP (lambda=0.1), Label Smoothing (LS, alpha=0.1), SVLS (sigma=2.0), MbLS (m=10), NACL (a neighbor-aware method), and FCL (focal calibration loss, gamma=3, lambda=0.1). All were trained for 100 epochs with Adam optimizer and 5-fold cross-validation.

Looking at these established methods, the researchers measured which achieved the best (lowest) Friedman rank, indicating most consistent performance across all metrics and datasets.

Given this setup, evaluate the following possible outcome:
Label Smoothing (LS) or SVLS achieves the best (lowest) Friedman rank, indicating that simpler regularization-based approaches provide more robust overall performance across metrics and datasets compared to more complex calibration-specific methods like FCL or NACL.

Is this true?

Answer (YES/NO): NO